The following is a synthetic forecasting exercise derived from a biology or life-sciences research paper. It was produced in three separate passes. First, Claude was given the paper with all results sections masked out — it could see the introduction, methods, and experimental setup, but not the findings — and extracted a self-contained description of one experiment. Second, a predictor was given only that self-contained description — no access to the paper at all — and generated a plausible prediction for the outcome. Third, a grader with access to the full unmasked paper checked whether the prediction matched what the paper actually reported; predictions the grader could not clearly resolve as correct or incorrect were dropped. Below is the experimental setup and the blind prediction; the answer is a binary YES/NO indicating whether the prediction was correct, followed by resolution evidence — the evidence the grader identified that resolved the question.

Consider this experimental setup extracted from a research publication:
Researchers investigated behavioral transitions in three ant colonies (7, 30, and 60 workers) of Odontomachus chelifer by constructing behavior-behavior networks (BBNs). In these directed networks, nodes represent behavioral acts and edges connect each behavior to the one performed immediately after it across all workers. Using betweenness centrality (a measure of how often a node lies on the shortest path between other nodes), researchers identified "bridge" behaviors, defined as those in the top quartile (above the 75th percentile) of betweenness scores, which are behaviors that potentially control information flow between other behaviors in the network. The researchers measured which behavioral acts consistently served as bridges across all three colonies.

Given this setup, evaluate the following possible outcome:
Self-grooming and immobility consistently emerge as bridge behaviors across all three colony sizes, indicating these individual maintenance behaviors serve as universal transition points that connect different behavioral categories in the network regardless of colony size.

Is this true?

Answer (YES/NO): NO